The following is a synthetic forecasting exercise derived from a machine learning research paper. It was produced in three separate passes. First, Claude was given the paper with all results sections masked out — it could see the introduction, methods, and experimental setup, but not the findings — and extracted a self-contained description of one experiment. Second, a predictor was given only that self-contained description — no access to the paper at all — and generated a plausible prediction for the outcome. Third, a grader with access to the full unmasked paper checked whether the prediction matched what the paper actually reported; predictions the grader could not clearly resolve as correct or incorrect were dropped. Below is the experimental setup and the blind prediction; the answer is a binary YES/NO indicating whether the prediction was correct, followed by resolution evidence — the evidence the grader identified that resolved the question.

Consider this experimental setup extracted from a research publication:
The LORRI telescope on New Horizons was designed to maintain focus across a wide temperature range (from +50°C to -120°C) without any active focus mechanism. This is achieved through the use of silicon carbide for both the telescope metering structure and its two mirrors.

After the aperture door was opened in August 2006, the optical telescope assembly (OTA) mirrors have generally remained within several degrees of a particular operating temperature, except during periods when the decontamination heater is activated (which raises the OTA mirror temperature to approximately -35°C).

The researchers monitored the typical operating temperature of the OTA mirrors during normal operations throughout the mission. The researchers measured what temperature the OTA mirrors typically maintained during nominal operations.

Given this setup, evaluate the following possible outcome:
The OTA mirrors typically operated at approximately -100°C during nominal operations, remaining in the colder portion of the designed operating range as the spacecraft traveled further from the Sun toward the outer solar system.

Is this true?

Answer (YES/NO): NO